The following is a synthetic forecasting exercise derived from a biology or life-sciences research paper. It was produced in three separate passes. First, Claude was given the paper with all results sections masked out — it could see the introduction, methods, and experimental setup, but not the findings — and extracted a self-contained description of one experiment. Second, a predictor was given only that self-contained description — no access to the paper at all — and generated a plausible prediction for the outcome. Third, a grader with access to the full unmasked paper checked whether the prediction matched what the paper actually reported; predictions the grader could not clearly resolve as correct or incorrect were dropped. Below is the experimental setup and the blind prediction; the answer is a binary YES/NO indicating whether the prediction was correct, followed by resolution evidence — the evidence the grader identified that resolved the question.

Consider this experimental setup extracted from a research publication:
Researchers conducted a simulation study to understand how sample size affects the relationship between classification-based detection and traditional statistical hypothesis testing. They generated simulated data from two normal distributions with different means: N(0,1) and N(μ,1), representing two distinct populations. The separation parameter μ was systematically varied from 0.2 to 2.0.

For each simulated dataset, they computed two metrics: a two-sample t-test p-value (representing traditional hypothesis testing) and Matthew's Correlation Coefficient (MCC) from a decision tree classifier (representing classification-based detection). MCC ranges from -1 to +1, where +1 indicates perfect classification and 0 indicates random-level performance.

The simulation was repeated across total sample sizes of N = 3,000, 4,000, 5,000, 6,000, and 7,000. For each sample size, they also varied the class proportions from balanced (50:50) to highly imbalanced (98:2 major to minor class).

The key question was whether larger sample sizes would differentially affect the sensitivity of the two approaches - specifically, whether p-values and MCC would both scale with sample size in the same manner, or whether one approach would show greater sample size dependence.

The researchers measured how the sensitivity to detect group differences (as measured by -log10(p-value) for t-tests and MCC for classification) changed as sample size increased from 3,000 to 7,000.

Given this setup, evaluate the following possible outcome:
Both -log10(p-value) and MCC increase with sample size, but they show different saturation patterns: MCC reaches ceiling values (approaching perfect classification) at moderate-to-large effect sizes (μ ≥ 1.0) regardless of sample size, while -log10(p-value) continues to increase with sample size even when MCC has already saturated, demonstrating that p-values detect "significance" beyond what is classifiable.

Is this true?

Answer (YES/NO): NO